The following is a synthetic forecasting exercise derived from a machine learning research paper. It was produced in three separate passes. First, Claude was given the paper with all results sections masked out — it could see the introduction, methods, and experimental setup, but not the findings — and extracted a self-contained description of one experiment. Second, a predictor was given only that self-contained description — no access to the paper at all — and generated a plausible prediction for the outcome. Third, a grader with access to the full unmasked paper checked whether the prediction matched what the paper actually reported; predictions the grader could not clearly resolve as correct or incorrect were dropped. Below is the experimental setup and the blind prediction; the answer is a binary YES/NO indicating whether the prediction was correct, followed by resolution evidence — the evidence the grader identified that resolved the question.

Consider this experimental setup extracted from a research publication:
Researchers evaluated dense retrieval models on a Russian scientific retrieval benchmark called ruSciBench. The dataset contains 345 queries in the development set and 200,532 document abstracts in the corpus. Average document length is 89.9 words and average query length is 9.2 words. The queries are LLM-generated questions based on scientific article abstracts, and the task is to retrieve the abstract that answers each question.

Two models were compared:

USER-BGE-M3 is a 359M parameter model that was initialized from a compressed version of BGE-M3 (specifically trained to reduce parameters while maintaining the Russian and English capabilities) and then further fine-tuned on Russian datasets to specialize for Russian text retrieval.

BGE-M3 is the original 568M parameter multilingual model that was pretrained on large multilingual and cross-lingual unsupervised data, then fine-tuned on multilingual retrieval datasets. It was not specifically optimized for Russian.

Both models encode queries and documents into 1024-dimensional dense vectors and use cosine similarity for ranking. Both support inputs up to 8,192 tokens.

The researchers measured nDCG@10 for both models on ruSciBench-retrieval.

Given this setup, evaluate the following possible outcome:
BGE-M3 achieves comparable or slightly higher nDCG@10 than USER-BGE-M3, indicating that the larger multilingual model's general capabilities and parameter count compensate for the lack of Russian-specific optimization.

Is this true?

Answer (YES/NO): YES